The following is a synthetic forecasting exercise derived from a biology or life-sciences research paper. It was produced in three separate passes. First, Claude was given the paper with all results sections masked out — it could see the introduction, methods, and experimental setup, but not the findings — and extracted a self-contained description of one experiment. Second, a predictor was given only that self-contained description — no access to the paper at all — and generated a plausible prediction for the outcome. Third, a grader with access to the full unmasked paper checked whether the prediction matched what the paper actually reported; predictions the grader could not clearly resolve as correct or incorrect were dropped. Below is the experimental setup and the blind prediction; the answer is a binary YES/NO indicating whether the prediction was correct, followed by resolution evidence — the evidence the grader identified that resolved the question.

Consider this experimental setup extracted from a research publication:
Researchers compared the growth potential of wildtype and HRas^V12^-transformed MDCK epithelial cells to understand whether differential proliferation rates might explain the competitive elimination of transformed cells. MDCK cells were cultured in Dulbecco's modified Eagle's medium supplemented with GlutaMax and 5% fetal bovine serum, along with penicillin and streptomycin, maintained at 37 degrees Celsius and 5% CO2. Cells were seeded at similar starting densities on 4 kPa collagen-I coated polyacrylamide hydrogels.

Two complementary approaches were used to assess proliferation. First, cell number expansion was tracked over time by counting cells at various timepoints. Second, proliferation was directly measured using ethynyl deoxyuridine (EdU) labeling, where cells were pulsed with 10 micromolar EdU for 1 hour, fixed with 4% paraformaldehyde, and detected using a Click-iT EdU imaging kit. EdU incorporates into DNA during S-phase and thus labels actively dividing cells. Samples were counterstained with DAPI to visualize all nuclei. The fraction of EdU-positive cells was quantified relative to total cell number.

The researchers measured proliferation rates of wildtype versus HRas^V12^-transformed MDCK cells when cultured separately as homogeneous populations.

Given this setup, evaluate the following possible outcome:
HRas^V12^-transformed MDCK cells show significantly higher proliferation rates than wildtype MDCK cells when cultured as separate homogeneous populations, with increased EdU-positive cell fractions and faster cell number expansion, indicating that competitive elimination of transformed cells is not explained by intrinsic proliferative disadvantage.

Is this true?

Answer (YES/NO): NO